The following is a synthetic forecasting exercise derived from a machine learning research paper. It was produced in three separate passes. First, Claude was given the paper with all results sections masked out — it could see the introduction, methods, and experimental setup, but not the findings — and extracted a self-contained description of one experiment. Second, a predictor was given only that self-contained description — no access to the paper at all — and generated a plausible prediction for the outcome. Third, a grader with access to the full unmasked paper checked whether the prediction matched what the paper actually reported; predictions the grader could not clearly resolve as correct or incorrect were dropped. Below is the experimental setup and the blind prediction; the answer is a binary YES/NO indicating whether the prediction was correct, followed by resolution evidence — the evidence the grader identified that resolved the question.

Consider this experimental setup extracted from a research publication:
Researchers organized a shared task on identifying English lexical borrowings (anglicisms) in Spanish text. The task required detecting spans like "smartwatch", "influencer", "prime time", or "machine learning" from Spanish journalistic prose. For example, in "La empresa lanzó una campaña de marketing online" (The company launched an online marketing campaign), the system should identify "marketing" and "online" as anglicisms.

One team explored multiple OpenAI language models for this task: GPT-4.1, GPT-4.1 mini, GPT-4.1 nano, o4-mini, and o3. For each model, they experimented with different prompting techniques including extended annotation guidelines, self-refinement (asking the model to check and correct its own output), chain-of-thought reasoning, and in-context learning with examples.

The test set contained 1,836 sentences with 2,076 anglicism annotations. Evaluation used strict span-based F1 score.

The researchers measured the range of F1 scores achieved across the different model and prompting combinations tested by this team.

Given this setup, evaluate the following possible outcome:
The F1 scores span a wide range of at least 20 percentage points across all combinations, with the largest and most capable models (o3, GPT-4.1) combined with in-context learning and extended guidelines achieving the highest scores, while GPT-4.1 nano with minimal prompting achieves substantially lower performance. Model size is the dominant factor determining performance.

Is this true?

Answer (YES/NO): NO